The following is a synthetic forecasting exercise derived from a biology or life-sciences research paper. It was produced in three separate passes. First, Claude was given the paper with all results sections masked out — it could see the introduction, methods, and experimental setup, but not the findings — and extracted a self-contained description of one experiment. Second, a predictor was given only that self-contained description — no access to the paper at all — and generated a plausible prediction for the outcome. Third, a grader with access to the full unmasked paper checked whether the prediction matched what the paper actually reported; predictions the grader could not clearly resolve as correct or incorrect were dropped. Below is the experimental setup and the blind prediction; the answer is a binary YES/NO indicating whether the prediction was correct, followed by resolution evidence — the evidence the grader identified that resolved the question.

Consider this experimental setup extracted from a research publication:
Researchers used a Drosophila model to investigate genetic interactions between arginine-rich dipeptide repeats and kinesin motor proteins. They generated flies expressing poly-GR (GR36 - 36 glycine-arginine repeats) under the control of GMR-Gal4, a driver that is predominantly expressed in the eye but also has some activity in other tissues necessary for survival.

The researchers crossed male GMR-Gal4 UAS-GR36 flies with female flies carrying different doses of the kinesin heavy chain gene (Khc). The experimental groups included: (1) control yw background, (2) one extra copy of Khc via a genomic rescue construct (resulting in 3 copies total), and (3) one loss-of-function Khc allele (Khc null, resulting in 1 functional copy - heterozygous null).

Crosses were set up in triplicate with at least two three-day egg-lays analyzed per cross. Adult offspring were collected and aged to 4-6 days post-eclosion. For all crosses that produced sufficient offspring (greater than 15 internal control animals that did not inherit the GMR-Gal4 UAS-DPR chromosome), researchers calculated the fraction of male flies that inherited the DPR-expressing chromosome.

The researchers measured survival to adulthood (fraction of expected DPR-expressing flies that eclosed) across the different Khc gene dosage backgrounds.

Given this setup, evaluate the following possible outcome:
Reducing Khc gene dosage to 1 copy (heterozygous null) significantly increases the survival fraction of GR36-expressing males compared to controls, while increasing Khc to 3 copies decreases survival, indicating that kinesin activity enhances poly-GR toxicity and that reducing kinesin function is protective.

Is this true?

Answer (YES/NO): NO